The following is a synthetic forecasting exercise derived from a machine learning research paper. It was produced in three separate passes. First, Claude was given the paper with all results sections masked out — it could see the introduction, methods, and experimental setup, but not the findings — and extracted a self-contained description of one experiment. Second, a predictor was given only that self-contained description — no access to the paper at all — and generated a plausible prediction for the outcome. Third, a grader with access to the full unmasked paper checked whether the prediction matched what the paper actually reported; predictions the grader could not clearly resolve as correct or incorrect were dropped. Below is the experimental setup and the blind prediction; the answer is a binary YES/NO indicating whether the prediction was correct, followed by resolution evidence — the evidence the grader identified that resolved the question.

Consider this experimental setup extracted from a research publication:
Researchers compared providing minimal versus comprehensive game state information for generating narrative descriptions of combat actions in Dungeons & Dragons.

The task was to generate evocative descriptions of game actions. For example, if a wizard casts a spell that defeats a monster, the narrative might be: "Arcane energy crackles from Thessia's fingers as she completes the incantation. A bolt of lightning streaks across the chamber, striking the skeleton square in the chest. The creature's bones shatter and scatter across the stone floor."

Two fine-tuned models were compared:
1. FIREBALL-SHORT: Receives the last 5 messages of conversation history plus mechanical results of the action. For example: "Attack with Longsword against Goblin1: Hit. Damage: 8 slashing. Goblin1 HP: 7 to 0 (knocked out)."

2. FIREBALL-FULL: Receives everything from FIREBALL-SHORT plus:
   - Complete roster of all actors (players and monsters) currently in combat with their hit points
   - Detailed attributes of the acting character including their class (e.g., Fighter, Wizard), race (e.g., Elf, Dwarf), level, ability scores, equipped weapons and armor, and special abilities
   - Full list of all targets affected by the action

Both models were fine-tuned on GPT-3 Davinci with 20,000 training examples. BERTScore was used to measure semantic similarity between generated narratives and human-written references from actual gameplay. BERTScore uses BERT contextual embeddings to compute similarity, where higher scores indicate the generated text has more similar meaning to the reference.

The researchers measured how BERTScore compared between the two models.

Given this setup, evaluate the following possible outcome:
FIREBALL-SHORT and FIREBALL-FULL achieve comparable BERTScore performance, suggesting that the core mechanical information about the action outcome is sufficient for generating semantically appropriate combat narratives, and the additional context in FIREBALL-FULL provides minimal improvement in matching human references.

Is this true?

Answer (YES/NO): YES